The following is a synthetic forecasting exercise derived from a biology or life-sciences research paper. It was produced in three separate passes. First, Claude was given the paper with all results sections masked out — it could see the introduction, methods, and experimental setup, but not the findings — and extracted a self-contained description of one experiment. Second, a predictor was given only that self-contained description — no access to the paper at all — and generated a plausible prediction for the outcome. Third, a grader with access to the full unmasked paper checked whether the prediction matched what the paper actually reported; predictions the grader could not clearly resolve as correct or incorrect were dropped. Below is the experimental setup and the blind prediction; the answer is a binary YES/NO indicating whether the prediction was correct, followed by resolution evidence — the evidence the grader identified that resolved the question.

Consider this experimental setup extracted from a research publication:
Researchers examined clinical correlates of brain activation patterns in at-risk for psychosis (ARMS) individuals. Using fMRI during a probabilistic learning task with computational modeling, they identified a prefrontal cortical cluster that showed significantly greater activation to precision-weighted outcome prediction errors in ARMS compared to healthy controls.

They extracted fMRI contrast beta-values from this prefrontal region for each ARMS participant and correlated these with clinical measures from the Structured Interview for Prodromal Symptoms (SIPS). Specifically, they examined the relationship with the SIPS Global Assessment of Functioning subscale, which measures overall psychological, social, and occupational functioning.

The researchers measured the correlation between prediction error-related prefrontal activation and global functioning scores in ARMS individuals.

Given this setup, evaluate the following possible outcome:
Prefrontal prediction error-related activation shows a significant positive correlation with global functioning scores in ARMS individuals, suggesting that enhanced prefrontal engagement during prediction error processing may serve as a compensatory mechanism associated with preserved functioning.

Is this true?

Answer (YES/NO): NO